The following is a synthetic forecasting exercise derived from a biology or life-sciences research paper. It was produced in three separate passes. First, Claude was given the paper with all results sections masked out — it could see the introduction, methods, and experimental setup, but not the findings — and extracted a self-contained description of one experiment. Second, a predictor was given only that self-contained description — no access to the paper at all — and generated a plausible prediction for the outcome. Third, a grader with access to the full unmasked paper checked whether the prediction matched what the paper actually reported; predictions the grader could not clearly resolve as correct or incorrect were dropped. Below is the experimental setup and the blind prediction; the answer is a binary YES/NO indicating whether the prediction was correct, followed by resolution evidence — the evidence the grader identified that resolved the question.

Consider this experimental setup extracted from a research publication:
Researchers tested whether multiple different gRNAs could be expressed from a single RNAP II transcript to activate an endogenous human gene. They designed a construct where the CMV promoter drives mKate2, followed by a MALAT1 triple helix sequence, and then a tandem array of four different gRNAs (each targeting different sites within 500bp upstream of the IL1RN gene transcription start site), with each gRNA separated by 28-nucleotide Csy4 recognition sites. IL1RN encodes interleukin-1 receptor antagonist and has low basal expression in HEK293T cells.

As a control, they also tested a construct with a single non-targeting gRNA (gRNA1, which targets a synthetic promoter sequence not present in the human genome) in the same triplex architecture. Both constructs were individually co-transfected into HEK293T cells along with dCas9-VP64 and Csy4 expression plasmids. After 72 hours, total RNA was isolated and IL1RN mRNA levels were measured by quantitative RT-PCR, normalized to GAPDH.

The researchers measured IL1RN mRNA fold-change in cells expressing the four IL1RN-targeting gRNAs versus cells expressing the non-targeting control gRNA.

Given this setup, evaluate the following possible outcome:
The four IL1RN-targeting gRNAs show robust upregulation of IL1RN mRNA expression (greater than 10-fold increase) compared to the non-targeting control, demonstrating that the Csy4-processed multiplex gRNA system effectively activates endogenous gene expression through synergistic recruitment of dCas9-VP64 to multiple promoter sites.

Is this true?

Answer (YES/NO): YES